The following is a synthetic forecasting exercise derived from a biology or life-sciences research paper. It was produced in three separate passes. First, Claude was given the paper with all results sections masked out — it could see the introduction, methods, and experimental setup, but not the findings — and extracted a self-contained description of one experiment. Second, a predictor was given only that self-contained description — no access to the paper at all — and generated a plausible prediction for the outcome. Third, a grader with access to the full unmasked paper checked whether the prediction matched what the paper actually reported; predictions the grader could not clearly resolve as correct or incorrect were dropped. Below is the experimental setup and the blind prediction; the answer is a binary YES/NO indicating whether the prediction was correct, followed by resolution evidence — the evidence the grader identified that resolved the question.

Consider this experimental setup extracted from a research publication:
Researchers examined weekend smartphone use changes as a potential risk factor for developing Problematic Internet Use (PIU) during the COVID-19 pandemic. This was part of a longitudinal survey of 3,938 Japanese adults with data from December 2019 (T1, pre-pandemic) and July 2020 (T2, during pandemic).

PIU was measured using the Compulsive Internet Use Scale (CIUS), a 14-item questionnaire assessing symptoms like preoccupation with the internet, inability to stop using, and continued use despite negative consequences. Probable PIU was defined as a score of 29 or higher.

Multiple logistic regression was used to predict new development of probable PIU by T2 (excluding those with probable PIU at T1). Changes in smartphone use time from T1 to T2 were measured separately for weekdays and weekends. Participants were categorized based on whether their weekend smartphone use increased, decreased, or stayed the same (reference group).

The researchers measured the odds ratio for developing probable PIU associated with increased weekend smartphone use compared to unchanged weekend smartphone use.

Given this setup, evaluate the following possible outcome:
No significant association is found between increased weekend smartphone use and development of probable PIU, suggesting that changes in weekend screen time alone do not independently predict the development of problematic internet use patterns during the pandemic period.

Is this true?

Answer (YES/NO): NO